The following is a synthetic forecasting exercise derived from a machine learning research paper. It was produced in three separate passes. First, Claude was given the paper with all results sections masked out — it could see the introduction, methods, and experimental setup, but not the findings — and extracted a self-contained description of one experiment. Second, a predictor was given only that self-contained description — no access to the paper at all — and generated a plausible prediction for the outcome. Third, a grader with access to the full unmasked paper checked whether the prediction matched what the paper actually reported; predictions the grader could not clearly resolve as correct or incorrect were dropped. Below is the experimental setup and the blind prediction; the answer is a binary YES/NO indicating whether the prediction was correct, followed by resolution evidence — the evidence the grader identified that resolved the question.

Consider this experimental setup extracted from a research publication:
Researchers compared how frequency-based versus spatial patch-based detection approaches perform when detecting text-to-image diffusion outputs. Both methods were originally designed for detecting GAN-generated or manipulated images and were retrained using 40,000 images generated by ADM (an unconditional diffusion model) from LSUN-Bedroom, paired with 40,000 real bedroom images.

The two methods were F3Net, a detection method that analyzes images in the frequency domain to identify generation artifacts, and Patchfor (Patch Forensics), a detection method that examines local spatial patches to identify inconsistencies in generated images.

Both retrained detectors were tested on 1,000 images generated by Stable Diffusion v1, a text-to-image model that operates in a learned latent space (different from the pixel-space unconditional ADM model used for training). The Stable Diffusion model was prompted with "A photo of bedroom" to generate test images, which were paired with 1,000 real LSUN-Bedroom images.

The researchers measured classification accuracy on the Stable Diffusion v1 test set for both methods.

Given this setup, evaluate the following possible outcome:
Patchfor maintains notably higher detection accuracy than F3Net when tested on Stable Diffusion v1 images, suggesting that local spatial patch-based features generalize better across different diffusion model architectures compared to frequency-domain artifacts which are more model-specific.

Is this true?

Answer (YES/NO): NO